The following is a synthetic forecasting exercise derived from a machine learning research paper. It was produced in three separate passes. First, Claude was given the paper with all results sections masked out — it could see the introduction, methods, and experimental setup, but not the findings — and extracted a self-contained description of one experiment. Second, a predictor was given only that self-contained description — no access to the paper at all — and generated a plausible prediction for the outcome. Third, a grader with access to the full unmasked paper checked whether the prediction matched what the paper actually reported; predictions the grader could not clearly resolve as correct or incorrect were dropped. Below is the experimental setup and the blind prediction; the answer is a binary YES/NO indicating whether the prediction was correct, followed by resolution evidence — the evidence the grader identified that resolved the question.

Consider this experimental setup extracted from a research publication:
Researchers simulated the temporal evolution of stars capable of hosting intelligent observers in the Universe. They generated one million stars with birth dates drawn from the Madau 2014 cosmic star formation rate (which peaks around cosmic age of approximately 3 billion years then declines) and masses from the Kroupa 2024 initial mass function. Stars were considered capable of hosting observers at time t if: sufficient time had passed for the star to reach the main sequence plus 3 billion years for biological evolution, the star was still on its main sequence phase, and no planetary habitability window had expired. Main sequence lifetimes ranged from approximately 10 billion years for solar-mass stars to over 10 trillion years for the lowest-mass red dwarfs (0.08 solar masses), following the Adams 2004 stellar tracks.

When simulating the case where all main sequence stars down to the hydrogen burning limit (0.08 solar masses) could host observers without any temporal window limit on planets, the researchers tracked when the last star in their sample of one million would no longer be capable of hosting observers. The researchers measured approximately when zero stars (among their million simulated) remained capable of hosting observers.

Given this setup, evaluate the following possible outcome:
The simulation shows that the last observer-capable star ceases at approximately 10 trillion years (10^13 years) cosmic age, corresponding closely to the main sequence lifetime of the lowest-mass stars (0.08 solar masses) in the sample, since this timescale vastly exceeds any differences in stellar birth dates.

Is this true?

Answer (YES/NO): YES